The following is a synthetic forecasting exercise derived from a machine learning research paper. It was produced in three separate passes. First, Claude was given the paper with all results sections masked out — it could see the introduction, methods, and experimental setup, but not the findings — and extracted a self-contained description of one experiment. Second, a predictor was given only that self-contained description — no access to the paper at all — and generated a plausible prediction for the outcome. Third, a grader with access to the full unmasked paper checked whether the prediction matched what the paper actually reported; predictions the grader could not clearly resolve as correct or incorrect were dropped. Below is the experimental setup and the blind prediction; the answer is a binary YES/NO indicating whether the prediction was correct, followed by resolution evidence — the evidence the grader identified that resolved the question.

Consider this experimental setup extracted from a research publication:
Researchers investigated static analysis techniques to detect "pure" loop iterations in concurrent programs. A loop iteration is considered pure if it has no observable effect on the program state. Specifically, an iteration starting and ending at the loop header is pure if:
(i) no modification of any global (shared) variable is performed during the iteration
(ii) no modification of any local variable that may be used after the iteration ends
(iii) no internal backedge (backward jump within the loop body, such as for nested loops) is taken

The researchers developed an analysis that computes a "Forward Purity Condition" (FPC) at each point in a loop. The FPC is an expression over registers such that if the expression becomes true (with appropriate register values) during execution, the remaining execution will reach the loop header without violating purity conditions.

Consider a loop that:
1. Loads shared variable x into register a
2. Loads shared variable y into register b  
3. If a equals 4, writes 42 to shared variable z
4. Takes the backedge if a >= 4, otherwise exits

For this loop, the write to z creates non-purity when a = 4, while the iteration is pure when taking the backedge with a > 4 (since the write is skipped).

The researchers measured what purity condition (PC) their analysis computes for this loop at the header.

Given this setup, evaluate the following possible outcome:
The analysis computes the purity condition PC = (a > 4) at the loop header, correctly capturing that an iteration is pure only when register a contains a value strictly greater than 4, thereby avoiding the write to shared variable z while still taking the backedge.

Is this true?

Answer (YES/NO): YES